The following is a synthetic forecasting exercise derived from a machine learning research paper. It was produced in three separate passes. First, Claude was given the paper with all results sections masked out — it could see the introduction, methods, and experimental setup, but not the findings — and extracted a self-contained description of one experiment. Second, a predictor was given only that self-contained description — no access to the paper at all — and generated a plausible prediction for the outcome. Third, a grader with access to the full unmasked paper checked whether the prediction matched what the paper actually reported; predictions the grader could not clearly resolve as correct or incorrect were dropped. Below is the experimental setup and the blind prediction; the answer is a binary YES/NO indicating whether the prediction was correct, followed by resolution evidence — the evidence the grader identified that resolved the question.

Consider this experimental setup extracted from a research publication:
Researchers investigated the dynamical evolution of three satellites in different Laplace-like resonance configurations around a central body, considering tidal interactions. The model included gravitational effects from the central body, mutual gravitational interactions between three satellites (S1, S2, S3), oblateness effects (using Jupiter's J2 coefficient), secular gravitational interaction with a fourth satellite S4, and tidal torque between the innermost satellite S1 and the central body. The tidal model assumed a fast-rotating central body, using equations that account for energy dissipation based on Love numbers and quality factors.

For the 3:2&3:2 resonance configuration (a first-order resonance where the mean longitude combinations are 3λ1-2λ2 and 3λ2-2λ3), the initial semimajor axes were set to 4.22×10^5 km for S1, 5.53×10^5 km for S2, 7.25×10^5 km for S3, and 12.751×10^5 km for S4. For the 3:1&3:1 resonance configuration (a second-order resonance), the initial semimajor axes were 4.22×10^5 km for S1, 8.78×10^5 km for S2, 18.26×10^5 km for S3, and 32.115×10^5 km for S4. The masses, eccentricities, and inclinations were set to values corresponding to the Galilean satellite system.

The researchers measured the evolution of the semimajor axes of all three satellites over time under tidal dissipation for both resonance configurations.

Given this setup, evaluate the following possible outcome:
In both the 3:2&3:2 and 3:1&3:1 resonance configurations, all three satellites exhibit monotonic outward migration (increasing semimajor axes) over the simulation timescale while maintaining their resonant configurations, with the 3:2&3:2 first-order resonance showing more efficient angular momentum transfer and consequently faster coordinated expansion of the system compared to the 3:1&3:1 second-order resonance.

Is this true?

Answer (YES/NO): NO